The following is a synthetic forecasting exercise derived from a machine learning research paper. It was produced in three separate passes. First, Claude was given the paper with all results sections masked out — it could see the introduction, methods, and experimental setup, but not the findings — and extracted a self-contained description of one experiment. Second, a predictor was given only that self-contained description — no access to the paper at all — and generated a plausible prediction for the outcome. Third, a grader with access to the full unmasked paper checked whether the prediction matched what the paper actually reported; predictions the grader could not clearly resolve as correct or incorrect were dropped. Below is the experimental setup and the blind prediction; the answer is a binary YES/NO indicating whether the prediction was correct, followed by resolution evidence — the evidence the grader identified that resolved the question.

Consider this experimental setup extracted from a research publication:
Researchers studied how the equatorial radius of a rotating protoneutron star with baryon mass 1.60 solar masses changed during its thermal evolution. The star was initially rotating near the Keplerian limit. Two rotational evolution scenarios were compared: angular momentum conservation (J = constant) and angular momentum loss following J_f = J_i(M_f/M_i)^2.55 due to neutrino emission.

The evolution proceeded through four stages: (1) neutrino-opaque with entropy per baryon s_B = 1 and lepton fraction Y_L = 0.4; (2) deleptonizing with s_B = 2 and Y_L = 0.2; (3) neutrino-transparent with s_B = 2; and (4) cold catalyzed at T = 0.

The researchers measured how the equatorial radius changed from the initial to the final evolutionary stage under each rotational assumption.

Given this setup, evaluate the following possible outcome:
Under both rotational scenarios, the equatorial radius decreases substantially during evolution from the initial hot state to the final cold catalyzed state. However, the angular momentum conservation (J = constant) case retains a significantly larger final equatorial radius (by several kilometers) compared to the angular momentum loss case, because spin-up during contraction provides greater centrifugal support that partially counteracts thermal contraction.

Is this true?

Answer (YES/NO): NO